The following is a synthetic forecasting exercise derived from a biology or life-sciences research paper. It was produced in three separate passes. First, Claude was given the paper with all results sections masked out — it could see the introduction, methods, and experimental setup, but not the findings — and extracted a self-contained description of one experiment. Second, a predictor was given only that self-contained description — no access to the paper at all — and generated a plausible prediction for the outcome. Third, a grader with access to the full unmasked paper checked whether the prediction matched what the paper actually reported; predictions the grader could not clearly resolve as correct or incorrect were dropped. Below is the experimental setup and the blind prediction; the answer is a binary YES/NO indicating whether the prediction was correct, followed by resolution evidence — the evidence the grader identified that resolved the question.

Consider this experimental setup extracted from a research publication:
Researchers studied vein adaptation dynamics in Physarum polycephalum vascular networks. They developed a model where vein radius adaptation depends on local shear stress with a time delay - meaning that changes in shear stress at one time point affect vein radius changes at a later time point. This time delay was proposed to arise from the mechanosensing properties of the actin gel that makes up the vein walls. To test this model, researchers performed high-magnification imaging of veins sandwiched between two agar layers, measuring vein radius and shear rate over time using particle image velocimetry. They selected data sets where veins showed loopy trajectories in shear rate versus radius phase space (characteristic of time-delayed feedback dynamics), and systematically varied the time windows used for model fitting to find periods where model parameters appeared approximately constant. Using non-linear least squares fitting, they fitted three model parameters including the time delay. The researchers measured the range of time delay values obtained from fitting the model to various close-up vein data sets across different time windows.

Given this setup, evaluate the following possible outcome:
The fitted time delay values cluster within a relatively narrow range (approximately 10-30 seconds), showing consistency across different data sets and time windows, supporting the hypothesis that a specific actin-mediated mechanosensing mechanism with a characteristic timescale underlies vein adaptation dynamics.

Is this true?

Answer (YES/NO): NO